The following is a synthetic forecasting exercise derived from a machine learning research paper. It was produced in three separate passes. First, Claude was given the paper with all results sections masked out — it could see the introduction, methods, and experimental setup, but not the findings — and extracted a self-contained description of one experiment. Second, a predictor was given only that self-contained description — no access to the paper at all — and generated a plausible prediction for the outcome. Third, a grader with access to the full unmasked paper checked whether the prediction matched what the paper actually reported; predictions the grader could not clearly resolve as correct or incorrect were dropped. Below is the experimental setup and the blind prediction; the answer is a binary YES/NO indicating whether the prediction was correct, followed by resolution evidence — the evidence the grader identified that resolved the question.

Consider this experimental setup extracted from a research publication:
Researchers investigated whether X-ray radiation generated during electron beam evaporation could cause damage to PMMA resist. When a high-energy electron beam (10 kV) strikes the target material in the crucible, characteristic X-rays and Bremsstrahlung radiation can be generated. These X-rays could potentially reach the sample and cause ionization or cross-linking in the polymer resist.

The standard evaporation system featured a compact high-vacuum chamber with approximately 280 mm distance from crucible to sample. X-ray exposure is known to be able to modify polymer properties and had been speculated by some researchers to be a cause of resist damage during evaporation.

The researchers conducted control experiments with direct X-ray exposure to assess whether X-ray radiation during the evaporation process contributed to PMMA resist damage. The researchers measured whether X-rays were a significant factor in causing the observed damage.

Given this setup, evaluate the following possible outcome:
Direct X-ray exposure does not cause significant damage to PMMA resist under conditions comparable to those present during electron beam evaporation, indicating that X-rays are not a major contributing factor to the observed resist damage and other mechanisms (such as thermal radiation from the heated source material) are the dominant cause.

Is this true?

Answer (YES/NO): NO